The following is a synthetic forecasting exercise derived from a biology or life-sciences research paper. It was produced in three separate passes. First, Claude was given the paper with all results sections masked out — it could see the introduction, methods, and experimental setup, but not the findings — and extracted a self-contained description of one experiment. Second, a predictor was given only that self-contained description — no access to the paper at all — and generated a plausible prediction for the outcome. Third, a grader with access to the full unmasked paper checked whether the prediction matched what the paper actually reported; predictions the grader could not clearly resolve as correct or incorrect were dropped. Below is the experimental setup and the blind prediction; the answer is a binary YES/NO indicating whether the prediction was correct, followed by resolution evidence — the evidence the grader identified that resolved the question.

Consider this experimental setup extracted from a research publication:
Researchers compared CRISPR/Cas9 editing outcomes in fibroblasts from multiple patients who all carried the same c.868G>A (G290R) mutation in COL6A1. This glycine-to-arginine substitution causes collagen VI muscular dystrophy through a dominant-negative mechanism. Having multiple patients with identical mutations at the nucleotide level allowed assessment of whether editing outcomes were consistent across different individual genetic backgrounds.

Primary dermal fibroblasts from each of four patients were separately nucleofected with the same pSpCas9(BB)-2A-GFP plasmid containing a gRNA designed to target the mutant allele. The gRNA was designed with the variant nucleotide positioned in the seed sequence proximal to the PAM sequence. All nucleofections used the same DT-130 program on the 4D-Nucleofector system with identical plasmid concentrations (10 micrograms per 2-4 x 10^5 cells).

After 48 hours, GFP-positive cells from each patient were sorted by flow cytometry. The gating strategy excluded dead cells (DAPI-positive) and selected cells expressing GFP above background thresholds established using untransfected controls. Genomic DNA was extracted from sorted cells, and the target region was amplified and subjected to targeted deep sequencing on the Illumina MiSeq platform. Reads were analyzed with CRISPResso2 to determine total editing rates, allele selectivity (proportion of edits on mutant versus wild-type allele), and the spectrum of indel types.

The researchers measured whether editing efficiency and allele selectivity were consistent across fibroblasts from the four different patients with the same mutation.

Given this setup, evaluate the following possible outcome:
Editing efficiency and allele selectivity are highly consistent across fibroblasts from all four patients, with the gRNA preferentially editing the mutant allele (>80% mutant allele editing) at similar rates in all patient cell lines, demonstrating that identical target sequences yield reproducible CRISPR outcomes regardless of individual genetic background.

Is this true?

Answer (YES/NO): NO